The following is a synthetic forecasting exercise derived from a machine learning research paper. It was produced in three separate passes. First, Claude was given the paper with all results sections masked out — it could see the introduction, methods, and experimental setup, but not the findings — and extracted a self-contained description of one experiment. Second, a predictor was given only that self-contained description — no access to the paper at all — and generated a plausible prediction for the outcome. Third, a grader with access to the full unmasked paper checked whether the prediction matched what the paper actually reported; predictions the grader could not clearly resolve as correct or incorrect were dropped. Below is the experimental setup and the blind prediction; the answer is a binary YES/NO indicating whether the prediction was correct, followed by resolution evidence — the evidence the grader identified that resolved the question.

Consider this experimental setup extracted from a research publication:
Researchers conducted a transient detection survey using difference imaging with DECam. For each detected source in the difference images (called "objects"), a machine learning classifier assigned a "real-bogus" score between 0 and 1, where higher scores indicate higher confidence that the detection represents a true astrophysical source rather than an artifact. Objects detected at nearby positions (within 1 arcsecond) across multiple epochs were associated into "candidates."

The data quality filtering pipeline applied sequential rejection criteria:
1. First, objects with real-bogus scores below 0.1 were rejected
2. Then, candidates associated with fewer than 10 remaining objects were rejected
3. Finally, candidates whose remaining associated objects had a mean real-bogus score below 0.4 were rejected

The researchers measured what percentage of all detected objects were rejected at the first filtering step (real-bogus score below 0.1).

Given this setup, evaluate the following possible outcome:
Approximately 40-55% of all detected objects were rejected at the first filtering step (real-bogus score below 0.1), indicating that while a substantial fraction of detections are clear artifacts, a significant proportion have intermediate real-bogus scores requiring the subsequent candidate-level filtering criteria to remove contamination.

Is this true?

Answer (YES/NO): NO